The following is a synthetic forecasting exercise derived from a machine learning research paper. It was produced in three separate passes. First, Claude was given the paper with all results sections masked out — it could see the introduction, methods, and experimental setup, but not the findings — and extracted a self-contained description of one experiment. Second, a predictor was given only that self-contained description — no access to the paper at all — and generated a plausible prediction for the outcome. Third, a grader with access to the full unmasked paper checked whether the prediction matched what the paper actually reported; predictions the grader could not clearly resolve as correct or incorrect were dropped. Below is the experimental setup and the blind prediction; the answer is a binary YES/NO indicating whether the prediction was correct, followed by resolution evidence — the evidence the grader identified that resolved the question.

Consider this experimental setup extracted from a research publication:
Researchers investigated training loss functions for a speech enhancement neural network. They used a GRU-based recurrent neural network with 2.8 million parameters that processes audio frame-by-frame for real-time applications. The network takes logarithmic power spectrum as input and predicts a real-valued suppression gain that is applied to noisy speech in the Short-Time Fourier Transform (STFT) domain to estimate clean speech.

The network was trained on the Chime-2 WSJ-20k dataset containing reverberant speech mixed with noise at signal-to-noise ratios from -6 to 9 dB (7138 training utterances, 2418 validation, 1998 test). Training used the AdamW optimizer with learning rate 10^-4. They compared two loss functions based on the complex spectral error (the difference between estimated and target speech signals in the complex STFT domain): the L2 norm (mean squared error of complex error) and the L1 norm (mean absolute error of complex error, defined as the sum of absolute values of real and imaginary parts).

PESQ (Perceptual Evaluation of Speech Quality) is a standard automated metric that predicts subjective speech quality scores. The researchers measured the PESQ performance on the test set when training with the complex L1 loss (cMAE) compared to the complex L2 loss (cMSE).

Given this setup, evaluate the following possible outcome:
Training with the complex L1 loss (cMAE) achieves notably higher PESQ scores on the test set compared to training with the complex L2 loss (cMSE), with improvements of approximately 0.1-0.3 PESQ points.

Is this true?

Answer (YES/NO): NO